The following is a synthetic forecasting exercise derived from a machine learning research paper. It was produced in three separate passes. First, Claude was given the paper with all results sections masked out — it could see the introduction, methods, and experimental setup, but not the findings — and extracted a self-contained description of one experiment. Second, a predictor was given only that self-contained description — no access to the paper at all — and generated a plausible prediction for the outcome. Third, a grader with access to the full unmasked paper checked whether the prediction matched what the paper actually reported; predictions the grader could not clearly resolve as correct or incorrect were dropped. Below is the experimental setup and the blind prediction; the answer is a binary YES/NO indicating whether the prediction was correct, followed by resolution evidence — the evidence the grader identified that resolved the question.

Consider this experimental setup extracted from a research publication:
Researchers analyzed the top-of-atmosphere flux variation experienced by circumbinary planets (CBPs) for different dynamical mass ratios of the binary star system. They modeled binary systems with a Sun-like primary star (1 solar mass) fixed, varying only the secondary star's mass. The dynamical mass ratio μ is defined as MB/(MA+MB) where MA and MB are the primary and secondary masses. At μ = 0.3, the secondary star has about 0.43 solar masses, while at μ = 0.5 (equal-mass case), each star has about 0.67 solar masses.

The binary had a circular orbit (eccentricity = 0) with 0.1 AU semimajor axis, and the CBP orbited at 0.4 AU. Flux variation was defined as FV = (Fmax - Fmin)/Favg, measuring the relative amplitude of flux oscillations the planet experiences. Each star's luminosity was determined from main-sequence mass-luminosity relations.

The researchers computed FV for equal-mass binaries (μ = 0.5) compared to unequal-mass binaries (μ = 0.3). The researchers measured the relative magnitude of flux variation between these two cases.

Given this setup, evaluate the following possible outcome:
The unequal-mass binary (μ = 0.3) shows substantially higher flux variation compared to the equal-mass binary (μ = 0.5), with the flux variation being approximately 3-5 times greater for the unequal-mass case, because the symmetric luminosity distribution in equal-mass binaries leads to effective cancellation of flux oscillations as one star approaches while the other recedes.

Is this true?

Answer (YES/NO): YES